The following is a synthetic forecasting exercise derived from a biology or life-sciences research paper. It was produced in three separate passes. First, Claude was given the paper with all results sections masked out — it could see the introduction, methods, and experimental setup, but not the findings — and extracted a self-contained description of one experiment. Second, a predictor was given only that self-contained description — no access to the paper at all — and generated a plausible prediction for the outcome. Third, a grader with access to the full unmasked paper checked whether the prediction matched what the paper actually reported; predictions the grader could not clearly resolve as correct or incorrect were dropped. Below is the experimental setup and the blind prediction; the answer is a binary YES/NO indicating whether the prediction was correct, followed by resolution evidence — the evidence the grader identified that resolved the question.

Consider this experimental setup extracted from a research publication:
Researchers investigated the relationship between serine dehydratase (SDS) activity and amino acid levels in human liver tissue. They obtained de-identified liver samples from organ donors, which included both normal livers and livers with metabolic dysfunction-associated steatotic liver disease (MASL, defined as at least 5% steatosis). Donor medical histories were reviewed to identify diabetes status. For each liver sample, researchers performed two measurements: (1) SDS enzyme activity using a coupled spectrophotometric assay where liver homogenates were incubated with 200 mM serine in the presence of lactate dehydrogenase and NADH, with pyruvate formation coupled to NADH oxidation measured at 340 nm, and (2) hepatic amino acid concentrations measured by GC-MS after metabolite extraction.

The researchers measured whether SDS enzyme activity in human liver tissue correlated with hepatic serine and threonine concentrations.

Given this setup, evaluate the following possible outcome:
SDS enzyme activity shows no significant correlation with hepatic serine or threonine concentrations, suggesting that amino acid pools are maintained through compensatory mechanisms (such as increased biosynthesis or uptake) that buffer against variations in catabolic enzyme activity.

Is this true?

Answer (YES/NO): NO